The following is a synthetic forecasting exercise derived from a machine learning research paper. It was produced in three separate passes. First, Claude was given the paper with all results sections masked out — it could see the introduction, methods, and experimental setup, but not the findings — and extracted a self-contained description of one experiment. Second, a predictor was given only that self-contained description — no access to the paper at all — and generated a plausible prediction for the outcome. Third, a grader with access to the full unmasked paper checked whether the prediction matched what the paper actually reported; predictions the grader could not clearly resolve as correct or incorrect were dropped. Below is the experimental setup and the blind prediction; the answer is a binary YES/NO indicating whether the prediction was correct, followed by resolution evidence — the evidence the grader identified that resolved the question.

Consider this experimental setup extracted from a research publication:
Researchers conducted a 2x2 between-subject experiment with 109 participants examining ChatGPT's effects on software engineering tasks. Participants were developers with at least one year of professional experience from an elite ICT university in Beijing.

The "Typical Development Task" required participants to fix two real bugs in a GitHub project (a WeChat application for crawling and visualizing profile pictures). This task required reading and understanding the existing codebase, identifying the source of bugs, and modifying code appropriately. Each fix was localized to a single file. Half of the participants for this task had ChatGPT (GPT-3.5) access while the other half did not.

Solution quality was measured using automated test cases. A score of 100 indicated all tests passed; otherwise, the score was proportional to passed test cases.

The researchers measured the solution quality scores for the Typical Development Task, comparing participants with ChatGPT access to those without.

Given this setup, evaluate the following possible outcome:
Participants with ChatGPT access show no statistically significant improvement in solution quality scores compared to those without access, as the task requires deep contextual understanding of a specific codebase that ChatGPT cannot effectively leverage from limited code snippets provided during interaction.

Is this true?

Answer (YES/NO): YES